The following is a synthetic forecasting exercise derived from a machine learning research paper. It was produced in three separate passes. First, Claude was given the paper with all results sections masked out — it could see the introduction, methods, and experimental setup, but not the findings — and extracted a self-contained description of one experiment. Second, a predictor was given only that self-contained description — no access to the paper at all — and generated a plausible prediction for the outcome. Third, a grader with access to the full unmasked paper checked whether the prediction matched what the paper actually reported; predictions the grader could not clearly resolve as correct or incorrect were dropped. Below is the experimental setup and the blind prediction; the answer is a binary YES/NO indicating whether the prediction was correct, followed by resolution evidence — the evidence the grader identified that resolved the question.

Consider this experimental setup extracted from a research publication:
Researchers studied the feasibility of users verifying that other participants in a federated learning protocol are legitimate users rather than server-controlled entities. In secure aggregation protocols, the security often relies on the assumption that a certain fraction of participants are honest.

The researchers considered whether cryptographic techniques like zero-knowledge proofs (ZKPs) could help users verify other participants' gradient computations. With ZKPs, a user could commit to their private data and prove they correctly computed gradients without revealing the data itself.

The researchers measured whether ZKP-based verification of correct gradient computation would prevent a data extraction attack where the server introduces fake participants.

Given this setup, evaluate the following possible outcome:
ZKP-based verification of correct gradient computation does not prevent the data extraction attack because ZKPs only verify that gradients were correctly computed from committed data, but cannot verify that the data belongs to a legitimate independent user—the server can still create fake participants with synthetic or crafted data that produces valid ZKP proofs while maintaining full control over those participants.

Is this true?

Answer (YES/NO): YES